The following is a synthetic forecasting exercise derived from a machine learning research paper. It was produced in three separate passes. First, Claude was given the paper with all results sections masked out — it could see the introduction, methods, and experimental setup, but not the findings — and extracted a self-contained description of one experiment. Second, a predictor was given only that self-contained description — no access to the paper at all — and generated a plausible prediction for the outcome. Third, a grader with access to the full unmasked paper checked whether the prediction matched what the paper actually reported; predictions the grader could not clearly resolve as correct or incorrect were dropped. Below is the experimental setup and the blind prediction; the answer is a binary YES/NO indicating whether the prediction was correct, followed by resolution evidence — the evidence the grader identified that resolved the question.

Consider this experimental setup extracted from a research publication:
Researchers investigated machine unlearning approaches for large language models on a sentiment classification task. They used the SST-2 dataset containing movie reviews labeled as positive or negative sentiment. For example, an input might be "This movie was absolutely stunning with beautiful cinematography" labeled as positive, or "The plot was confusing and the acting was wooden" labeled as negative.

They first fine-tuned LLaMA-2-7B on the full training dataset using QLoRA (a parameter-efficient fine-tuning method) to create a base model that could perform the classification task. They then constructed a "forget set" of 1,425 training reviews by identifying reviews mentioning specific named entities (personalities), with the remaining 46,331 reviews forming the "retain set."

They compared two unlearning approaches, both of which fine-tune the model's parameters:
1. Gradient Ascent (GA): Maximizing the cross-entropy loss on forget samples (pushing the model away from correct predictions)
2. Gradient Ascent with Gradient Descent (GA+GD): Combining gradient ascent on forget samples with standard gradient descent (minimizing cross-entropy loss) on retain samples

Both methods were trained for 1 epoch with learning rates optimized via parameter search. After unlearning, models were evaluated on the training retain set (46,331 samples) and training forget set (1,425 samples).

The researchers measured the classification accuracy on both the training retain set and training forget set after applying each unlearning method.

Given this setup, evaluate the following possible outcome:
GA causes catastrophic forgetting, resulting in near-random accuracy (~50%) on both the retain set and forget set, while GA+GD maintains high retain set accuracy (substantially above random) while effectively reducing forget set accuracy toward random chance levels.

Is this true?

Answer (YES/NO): NO